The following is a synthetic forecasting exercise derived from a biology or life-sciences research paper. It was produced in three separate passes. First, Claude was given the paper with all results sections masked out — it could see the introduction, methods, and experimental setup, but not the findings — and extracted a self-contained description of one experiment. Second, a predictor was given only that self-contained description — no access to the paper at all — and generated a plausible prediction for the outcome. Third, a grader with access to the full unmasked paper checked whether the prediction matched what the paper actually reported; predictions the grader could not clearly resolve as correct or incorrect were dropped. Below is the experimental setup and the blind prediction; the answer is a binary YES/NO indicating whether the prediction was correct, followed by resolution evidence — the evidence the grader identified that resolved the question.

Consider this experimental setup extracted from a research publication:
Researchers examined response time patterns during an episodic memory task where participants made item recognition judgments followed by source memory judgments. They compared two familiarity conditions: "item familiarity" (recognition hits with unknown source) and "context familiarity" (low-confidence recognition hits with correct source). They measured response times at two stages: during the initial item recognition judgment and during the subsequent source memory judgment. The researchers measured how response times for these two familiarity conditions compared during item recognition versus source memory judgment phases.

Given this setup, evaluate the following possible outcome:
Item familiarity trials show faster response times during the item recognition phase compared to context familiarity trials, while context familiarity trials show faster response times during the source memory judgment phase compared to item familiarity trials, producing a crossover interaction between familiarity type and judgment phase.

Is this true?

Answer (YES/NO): YES